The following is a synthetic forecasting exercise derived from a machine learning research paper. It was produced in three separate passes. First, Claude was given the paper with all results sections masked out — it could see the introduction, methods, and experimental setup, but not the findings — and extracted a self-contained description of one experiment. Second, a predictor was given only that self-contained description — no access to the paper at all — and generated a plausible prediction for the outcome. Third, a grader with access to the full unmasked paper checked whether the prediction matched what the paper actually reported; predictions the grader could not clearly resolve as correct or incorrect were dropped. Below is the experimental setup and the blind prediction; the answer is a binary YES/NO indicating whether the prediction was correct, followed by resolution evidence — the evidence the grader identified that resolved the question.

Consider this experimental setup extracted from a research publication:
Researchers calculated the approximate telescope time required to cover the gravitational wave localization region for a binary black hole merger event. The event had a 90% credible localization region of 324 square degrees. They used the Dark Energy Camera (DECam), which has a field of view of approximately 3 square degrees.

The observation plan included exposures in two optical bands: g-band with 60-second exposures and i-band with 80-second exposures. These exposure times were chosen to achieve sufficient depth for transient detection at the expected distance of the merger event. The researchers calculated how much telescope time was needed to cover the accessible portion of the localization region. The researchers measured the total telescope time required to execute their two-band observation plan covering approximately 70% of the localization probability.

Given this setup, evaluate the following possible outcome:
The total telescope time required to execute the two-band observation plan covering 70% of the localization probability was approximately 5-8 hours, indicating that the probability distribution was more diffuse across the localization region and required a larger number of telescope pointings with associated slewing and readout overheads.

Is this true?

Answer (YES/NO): NO